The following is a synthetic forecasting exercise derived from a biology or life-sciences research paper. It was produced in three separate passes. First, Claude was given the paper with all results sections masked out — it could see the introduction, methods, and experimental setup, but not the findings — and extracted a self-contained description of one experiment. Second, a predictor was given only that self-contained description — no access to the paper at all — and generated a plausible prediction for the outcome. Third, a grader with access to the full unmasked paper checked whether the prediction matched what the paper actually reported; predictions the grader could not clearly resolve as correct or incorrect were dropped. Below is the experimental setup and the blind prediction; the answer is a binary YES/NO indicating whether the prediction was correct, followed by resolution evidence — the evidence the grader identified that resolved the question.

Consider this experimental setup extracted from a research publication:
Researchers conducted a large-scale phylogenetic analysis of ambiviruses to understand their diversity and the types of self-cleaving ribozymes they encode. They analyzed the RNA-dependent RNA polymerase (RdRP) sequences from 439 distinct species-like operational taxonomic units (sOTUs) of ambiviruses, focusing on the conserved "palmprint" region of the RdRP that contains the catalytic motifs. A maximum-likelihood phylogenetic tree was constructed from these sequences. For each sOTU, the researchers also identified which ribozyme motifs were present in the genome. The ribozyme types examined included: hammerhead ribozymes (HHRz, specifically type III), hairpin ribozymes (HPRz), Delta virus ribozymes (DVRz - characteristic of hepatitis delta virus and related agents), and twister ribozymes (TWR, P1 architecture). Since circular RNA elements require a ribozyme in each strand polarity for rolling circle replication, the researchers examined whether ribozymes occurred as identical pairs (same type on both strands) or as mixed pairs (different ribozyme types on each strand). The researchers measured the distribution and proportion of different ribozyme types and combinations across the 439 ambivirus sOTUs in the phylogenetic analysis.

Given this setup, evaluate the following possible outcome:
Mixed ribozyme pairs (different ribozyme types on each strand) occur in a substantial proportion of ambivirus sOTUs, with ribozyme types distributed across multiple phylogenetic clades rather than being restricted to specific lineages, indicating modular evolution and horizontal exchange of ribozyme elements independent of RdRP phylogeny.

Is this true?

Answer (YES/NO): YES